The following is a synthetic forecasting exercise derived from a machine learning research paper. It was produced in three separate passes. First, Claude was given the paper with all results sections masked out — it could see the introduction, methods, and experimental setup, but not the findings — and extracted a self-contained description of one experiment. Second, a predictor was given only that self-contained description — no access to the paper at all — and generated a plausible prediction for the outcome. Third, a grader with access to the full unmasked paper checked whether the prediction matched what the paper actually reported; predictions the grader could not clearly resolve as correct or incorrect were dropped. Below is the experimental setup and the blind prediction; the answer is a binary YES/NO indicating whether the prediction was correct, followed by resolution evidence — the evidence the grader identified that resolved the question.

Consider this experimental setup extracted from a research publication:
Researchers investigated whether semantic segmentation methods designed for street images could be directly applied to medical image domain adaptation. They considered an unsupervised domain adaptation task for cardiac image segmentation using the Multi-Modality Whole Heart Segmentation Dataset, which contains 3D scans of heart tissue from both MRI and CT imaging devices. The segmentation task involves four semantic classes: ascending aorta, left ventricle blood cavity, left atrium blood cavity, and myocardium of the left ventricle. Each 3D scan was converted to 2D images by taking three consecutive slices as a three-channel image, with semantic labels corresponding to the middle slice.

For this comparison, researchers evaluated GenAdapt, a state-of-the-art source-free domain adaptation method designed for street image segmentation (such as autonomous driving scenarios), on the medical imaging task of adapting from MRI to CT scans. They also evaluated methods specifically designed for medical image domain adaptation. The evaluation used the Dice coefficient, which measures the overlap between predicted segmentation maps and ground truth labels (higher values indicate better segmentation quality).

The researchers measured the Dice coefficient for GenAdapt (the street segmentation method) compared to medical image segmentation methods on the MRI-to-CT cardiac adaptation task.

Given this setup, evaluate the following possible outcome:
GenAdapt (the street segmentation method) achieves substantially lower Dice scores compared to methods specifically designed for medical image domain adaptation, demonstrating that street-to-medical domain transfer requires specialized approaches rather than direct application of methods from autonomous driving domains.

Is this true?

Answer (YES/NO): YES